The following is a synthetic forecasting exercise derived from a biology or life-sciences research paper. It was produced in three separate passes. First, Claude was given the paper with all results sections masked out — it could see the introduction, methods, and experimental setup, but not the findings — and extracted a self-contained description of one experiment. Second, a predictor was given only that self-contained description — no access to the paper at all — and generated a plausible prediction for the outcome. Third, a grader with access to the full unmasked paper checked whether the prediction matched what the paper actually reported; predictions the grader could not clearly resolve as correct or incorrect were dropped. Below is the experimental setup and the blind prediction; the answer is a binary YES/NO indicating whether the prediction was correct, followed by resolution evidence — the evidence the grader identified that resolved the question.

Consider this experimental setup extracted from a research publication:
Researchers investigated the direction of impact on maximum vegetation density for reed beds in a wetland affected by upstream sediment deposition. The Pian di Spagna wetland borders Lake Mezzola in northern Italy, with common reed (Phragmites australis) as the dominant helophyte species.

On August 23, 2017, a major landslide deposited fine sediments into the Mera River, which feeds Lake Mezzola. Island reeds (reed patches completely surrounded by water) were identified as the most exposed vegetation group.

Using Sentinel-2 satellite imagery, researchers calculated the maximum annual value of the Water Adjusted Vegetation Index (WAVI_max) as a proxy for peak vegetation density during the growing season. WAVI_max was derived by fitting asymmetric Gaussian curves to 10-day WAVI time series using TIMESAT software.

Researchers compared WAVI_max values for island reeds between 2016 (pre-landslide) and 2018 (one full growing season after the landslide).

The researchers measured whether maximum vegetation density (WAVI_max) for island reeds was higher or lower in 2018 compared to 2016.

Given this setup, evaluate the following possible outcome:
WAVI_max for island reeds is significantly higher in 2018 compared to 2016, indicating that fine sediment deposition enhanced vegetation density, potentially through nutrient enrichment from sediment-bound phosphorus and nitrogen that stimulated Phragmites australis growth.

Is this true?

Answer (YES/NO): NO